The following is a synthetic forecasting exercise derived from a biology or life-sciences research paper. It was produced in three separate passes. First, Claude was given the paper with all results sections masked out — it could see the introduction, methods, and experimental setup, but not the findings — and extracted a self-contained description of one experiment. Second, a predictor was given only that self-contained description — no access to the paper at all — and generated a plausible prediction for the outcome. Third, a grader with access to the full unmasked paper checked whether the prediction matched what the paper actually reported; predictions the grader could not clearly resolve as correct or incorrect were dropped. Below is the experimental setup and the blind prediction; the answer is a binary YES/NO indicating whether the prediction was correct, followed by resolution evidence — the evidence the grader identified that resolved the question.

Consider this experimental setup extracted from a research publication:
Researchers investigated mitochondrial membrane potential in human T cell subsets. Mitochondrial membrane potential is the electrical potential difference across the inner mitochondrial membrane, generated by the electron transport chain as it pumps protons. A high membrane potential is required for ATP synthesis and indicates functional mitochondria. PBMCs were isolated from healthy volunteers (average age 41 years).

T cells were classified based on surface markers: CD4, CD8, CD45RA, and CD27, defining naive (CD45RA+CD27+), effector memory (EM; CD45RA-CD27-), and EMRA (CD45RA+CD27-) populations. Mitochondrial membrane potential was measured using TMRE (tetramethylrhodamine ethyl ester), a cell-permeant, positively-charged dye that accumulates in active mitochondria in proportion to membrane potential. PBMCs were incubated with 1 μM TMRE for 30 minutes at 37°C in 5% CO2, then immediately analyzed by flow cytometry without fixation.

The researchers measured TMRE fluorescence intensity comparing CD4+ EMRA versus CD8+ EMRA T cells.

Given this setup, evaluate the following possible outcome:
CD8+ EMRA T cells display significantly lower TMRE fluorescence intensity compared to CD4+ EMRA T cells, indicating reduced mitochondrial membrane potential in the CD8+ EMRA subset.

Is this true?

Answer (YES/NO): YES